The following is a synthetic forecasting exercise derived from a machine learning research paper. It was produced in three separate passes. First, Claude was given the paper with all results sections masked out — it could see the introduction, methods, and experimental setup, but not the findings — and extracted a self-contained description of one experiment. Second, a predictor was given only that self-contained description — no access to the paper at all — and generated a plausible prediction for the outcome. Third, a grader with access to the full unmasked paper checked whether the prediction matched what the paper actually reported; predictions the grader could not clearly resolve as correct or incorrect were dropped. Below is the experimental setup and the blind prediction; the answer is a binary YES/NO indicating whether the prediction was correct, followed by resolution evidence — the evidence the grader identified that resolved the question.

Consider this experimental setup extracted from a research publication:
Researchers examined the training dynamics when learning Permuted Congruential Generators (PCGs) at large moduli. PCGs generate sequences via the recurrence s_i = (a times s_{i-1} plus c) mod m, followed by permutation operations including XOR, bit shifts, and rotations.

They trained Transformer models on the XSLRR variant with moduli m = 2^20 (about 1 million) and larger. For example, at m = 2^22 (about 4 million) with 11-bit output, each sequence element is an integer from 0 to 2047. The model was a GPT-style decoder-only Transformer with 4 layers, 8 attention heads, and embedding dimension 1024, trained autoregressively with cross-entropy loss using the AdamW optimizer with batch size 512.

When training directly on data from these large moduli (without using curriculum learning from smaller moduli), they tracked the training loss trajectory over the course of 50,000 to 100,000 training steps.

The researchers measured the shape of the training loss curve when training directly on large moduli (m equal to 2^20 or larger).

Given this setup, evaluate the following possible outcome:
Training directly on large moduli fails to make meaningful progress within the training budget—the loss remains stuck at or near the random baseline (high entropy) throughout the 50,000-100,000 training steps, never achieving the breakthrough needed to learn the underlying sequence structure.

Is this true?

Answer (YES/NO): YES